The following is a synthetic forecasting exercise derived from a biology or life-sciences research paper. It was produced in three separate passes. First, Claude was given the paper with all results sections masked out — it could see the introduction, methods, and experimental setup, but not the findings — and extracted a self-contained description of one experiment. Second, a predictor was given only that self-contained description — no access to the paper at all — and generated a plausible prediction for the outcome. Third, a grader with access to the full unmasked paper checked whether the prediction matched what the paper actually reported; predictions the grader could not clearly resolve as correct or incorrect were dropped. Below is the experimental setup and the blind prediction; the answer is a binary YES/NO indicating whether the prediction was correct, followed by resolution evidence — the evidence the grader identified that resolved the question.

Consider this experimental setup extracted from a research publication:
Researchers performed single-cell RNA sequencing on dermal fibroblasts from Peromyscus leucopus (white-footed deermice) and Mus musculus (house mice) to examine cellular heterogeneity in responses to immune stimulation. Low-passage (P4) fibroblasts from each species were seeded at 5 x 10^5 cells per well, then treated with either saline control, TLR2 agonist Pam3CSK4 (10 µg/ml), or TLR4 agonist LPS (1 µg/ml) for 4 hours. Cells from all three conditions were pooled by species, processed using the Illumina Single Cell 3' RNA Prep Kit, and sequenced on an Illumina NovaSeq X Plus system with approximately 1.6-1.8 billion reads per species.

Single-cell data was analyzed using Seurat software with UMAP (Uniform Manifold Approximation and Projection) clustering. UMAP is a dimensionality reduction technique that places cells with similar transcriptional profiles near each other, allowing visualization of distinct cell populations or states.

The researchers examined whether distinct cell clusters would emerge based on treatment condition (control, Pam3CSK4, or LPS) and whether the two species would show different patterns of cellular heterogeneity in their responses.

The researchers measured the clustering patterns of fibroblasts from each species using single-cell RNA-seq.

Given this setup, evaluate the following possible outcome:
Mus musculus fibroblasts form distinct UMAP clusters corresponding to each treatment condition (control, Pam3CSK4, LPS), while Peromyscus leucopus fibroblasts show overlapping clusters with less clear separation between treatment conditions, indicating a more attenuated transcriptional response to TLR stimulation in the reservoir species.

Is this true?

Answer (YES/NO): NO